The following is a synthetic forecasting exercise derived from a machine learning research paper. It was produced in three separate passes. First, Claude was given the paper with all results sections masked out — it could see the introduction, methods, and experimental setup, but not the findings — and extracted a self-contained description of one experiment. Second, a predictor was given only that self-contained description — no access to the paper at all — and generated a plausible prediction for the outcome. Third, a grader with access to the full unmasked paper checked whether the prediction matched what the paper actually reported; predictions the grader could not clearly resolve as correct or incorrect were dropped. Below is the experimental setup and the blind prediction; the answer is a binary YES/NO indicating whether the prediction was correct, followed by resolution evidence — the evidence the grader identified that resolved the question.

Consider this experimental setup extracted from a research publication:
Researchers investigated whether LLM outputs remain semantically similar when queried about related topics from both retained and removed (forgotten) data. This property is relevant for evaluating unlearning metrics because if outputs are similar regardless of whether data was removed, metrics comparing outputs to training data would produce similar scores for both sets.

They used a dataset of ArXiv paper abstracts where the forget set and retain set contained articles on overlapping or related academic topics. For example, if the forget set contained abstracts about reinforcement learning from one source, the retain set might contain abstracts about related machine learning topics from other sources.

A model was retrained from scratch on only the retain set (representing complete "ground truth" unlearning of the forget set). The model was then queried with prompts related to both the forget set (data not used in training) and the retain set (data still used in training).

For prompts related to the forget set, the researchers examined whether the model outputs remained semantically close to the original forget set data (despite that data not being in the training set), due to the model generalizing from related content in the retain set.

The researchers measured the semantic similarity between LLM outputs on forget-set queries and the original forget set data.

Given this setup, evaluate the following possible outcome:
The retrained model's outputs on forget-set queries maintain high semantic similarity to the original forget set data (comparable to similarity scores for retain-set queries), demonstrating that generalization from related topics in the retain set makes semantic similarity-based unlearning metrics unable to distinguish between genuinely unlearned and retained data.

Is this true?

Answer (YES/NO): YES